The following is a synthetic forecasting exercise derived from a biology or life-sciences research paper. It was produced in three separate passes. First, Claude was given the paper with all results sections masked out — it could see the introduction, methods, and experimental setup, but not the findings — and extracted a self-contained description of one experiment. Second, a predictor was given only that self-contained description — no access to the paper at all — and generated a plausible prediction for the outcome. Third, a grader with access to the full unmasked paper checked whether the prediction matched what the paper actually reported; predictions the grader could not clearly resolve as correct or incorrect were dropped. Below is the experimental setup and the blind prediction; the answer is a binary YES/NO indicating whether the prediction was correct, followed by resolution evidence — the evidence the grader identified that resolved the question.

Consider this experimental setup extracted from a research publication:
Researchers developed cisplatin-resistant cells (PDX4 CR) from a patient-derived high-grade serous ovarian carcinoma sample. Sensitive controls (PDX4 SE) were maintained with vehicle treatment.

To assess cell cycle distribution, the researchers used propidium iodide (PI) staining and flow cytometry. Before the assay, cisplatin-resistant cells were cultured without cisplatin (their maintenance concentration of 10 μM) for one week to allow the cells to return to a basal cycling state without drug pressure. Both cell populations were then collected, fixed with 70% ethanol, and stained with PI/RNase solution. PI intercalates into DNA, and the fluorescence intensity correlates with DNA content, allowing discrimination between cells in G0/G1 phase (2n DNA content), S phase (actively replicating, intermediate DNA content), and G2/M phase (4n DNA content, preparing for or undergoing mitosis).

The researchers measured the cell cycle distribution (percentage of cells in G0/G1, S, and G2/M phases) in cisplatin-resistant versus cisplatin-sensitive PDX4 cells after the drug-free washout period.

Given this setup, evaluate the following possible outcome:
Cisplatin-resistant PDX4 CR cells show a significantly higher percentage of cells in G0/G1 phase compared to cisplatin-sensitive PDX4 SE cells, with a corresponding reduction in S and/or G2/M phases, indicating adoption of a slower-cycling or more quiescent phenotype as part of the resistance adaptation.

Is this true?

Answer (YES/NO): YES